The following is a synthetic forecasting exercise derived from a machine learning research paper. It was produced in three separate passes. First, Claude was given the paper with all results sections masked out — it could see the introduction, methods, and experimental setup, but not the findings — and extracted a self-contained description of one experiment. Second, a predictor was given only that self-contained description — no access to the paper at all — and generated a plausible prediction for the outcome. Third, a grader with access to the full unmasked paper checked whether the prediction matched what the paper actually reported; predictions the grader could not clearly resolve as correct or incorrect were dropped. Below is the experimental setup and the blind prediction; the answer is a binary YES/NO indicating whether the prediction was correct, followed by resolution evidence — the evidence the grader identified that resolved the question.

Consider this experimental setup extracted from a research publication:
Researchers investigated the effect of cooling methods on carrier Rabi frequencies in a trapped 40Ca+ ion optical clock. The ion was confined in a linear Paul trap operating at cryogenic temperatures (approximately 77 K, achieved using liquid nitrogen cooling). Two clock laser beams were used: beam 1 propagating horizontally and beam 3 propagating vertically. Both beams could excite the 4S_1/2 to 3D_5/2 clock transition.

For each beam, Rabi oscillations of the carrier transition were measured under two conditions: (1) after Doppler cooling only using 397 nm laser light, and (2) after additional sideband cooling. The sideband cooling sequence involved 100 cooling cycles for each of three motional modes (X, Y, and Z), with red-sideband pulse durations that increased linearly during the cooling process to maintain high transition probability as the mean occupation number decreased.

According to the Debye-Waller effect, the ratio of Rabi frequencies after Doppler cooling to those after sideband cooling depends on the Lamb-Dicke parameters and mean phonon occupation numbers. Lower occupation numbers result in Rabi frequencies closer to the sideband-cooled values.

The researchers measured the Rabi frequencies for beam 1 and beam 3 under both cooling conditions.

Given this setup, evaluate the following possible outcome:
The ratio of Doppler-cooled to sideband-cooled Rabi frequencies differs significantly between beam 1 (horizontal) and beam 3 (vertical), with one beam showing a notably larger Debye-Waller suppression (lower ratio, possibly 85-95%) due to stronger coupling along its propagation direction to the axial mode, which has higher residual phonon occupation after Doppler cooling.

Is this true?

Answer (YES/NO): NO